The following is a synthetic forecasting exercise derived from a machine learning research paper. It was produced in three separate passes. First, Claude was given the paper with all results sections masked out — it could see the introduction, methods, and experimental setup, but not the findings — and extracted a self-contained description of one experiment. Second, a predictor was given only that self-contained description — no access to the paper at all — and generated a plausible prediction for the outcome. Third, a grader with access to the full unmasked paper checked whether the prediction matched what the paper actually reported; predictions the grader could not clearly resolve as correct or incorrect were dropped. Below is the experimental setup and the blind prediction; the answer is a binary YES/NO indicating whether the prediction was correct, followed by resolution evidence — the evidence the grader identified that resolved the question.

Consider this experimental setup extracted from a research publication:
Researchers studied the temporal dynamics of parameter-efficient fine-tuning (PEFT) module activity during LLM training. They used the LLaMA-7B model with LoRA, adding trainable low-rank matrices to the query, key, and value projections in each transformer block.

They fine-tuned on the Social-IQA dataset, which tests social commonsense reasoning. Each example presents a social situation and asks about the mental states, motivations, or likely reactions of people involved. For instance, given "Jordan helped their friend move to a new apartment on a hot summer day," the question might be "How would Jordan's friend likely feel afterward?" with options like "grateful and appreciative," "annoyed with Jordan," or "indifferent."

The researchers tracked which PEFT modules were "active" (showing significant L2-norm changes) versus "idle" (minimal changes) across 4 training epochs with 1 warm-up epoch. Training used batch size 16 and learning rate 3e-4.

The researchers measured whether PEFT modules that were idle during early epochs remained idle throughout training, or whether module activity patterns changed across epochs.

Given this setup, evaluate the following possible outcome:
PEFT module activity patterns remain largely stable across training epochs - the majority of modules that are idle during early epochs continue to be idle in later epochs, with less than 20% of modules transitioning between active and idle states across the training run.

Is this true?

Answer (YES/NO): NO